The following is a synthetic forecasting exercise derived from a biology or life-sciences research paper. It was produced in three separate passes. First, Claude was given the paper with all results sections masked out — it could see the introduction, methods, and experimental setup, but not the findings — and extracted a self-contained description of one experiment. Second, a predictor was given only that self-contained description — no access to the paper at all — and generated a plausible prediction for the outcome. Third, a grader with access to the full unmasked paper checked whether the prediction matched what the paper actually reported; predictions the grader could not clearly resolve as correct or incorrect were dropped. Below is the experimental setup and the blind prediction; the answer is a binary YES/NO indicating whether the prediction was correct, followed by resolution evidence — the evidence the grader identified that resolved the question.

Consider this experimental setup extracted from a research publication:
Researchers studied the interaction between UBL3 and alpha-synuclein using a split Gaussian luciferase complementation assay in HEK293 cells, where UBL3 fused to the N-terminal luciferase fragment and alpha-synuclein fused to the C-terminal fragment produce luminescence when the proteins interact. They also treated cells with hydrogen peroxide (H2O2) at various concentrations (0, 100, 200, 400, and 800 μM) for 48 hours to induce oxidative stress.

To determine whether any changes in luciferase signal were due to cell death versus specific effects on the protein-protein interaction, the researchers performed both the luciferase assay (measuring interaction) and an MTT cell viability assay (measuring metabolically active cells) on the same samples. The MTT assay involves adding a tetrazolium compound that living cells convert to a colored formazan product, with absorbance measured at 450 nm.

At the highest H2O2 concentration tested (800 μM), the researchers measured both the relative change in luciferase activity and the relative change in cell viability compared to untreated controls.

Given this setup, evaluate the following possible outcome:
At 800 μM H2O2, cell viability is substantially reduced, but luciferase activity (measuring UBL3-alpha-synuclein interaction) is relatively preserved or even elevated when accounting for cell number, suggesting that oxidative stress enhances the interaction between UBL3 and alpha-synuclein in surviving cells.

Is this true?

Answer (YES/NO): NO